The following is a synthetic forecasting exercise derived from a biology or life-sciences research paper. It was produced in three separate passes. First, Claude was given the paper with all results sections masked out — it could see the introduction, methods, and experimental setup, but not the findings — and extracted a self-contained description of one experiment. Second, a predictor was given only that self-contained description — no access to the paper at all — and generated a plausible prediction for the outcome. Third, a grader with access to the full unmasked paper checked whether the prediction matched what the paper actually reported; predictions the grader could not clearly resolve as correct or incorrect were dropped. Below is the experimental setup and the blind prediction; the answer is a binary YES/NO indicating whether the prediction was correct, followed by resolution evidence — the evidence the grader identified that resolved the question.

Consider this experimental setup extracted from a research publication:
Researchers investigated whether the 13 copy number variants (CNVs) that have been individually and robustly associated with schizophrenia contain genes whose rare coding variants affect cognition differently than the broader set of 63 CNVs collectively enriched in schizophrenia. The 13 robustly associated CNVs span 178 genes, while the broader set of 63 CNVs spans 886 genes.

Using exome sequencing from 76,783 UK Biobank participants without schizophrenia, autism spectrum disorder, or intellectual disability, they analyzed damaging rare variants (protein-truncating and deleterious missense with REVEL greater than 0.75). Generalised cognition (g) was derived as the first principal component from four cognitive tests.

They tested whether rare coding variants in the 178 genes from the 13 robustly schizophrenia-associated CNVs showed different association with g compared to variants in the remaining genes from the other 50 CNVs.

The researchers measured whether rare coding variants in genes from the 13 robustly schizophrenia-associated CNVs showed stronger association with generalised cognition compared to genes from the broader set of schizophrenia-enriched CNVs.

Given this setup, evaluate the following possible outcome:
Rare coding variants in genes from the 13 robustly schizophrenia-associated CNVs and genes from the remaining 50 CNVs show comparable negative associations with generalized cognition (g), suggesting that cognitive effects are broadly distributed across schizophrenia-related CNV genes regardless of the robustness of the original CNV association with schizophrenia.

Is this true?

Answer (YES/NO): NO